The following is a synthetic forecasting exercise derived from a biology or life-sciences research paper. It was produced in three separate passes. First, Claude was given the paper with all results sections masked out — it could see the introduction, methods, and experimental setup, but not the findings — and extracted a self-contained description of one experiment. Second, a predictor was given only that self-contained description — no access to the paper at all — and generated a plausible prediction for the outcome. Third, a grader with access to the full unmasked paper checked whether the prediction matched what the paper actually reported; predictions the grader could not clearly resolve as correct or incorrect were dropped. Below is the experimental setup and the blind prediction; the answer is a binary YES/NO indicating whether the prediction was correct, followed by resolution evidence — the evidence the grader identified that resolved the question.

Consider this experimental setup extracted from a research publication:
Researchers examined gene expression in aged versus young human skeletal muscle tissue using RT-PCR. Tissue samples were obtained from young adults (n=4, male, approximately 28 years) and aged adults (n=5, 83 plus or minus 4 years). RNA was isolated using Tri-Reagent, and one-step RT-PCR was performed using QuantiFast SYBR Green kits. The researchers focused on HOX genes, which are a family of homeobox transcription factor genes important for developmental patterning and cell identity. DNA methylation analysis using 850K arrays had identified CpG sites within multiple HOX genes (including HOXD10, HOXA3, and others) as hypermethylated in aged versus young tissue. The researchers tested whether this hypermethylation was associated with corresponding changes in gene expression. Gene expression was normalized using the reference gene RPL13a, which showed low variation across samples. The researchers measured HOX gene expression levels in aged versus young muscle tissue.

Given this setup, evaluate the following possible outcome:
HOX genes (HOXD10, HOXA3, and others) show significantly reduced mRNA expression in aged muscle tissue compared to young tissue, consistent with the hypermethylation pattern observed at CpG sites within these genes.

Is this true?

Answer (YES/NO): NO